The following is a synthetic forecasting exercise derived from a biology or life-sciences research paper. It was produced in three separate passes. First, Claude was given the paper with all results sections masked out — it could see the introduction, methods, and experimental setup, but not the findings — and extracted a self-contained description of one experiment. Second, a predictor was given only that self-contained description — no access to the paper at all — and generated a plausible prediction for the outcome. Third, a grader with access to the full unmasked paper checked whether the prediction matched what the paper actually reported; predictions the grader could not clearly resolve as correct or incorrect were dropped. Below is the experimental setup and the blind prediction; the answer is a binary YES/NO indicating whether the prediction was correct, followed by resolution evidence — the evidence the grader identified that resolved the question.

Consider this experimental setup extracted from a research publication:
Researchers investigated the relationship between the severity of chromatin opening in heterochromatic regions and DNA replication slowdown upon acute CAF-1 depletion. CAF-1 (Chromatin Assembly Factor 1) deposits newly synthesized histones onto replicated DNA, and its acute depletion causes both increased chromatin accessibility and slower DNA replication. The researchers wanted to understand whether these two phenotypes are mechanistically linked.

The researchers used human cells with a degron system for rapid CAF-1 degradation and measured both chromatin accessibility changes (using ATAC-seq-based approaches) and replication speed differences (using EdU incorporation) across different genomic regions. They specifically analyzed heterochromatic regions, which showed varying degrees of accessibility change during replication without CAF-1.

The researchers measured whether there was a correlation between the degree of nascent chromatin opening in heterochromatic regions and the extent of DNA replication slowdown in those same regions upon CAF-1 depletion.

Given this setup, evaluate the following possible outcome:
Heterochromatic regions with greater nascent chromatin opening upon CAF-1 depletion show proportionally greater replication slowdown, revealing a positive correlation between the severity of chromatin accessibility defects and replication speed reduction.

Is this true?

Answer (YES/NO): YES